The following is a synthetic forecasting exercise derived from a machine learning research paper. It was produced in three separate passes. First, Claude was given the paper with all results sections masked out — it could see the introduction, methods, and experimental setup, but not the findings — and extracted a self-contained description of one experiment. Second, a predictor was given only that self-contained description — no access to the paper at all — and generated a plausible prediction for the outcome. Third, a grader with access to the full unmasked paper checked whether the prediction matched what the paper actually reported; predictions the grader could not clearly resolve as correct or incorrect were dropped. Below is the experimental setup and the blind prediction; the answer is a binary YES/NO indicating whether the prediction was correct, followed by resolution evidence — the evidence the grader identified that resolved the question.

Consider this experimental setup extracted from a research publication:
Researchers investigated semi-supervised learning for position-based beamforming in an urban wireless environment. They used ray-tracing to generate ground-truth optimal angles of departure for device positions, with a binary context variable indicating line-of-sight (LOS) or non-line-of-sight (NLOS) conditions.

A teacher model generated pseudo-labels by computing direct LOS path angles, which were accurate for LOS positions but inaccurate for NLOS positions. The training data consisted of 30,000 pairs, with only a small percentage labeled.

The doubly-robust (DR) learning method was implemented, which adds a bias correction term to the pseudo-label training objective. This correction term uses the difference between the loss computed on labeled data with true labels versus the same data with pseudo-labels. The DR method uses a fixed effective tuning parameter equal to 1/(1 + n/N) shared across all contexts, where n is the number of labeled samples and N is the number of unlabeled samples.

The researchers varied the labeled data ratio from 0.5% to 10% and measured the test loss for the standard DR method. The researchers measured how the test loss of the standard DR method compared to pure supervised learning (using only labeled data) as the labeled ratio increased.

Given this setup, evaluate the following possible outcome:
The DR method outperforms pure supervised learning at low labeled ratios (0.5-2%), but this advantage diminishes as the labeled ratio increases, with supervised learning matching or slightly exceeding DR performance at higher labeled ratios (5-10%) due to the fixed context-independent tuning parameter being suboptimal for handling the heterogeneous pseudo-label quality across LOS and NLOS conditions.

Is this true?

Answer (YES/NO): NO